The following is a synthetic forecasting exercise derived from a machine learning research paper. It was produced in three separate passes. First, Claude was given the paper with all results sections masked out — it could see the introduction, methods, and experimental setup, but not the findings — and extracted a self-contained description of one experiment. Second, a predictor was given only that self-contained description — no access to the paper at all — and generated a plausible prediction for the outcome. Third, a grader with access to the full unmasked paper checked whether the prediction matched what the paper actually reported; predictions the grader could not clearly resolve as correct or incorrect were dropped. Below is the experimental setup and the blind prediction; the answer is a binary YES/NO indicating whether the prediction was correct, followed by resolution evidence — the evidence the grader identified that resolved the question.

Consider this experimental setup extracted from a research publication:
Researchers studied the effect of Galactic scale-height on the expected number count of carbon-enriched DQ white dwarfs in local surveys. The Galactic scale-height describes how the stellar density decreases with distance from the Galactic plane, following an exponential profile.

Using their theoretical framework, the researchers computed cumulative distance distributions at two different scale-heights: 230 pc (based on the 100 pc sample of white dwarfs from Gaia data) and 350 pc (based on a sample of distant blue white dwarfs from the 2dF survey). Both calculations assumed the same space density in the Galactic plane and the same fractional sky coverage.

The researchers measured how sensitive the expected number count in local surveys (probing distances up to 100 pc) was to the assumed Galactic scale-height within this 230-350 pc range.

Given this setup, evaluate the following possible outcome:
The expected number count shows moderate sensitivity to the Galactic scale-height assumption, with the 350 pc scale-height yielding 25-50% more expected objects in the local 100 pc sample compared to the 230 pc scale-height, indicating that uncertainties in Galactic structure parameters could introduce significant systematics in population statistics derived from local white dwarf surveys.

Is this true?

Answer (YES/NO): NO